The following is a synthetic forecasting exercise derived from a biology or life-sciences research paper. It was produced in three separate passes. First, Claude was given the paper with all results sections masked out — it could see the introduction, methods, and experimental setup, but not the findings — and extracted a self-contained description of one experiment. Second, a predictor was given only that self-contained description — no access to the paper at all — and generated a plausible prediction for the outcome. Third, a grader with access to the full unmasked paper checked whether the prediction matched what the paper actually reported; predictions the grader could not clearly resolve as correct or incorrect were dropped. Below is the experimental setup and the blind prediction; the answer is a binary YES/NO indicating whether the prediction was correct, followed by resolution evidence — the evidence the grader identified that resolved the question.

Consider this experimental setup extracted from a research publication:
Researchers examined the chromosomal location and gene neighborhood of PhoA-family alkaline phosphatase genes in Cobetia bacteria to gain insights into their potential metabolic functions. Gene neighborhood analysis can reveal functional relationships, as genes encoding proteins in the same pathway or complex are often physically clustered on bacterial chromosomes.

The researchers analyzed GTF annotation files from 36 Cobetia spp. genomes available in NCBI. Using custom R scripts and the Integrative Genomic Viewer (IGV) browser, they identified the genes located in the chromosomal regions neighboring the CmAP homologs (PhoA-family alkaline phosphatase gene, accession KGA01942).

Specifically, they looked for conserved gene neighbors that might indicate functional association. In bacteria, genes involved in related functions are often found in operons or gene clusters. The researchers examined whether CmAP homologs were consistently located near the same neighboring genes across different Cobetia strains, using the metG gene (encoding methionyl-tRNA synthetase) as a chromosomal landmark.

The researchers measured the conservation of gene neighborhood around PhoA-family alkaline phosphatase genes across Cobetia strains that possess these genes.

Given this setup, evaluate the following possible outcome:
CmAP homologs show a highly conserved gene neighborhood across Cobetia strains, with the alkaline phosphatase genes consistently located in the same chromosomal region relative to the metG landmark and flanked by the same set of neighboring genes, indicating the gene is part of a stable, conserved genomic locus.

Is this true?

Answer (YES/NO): NO